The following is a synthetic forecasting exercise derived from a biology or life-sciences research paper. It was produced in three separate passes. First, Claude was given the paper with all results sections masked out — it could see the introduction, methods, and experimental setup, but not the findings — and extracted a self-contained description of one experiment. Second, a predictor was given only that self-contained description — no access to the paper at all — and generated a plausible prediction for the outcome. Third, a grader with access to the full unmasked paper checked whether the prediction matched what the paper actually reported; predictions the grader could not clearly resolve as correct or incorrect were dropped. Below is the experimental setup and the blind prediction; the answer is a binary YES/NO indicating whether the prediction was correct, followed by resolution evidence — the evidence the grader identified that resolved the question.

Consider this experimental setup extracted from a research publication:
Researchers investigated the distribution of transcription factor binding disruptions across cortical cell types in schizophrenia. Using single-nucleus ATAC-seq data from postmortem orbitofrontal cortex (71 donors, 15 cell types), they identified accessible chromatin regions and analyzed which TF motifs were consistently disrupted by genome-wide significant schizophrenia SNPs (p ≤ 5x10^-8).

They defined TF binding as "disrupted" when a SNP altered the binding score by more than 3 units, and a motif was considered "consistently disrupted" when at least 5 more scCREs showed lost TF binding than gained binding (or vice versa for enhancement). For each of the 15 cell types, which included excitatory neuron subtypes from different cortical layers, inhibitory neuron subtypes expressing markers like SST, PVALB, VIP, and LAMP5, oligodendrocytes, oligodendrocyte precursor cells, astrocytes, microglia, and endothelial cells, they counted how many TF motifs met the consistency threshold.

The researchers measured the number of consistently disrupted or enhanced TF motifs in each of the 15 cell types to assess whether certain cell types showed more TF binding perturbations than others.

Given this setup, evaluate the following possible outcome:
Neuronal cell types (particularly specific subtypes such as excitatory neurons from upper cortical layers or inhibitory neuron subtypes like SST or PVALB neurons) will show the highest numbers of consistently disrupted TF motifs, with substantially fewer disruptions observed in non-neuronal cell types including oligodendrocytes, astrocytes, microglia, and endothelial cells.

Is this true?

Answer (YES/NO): NO